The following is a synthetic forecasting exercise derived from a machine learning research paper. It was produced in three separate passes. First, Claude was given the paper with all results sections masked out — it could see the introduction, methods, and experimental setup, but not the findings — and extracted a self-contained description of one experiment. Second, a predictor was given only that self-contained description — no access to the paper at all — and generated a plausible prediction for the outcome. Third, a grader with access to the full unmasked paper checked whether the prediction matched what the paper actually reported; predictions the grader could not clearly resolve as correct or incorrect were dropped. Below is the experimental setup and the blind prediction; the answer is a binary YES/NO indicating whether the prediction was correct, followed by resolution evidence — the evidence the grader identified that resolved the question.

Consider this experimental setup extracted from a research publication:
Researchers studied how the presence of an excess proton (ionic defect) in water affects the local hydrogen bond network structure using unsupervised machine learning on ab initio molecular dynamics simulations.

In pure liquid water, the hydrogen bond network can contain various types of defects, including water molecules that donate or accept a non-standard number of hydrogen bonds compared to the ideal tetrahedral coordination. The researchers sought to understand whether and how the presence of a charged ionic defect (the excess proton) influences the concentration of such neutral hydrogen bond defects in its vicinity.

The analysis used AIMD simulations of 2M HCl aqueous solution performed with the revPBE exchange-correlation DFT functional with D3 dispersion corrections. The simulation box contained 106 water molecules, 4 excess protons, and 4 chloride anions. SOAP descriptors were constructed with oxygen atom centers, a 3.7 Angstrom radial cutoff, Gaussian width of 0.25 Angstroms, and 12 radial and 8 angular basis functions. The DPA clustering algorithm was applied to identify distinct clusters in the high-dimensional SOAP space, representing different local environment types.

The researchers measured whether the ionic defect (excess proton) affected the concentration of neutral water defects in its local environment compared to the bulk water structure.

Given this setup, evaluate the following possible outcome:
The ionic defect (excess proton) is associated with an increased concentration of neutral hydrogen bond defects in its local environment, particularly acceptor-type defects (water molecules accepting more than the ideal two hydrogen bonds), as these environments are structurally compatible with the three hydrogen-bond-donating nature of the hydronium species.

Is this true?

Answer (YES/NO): NO